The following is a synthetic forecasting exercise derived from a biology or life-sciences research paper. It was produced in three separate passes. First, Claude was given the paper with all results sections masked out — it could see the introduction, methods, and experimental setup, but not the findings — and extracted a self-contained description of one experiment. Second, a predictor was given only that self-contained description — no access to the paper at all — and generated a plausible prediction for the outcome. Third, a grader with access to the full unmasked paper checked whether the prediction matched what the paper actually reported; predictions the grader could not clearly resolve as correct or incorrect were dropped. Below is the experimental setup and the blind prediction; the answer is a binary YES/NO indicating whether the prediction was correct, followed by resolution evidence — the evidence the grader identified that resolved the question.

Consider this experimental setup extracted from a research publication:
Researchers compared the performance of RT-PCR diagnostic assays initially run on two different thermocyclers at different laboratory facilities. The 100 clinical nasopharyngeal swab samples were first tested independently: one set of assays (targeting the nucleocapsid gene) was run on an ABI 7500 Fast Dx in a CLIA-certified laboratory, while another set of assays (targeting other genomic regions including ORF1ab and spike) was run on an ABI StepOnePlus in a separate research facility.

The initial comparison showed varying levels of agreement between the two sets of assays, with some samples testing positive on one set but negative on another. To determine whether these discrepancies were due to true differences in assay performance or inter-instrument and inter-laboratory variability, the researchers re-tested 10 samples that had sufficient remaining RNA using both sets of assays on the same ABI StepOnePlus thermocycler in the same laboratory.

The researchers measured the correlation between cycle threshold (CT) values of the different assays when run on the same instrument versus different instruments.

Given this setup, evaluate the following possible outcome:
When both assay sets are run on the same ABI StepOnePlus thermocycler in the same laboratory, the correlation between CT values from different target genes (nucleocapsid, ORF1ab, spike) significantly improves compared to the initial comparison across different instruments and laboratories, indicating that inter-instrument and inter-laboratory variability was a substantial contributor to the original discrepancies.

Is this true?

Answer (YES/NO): YES